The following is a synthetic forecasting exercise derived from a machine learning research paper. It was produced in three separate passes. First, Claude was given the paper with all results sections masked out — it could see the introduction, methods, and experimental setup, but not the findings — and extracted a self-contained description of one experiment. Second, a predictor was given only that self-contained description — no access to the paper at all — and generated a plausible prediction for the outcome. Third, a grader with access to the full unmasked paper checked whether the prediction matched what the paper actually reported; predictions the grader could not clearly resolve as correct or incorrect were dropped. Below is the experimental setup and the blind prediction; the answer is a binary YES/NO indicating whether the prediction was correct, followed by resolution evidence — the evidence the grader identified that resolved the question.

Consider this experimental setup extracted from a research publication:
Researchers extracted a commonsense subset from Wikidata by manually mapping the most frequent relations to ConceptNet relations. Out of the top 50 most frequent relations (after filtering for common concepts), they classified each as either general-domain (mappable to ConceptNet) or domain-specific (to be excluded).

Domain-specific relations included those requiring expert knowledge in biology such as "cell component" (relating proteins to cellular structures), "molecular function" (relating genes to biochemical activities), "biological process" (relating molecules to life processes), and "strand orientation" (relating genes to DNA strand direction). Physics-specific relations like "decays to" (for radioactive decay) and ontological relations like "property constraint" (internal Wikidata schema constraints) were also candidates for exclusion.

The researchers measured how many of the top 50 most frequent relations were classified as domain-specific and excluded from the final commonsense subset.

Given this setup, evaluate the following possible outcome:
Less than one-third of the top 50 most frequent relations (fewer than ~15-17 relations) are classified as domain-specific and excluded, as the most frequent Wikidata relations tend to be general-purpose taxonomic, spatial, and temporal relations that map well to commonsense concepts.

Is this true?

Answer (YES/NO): YES